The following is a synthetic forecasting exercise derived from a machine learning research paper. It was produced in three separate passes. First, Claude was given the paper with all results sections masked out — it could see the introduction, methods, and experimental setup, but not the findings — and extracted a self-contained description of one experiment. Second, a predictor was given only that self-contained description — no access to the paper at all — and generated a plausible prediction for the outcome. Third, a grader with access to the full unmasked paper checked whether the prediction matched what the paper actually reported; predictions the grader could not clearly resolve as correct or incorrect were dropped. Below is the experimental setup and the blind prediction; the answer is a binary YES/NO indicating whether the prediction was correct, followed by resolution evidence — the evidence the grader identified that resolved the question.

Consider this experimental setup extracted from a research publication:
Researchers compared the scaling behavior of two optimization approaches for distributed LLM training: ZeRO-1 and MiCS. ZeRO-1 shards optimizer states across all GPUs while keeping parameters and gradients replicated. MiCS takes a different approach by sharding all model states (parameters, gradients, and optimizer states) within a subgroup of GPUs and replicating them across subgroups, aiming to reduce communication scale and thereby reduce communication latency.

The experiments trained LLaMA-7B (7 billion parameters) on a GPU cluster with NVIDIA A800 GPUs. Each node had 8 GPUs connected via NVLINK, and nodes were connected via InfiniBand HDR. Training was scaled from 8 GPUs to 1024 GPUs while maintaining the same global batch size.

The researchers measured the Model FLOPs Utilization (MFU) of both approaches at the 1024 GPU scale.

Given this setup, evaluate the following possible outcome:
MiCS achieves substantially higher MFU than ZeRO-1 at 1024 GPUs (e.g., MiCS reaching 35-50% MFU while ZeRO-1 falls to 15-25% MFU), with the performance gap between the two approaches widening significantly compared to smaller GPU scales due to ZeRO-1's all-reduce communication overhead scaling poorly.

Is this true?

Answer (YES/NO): NO